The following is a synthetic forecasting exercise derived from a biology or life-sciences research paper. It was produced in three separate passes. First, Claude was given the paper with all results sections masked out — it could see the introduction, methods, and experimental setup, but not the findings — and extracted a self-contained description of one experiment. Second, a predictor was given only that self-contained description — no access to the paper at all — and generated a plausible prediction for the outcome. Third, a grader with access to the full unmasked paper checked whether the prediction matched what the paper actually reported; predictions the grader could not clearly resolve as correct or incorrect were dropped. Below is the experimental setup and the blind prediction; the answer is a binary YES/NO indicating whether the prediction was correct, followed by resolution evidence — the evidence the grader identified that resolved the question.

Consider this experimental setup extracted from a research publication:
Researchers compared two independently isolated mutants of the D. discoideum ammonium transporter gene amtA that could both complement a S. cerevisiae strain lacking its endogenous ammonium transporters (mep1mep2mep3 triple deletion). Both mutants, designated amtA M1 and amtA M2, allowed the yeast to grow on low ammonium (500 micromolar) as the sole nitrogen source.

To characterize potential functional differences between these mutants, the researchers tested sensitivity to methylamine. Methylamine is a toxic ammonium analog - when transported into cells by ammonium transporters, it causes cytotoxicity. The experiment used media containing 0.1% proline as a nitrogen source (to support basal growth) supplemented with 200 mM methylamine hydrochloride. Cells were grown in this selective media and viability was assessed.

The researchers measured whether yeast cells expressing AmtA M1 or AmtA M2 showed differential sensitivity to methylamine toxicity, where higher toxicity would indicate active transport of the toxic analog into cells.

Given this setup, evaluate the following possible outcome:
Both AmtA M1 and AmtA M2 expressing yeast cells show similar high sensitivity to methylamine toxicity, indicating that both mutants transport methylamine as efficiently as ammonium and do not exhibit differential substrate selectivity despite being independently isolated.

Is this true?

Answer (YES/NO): NO